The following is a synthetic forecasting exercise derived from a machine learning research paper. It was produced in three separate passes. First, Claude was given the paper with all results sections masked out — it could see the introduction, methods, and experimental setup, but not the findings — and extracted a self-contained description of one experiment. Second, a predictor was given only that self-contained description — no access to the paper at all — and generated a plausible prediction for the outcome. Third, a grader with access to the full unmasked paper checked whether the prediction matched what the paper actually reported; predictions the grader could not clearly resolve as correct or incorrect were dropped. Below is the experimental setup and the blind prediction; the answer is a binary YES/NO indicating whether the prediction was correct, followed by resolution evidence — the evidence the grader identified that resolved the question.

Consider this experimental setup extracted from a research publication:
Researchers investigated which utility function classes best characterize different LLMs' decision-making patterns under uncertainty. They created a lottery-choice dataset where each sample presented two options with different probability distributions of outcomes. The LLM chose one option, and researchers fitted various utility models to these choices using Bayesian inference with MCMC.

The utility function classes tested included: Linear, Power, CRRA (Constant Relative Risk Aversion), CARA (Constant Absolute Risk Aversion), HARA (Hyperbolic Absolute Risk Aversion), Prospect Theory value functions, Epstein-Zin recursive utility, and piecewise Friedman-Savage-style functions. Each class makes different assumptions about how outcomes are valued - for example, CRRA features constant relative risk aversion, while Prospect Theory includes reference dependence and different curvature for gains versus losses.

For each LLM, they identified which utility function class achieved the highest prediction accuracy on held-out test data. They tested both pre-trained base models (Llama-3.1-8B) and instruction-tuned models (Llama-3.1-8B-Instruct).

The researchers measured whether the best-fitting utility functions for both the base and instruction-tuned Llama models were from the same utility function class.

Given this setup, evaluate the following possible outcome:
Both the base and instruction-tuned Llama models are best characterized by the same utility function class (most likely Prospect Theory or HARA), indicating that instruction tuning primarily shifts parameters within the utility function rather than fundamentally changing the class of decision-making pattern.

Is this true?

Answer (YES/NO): NO